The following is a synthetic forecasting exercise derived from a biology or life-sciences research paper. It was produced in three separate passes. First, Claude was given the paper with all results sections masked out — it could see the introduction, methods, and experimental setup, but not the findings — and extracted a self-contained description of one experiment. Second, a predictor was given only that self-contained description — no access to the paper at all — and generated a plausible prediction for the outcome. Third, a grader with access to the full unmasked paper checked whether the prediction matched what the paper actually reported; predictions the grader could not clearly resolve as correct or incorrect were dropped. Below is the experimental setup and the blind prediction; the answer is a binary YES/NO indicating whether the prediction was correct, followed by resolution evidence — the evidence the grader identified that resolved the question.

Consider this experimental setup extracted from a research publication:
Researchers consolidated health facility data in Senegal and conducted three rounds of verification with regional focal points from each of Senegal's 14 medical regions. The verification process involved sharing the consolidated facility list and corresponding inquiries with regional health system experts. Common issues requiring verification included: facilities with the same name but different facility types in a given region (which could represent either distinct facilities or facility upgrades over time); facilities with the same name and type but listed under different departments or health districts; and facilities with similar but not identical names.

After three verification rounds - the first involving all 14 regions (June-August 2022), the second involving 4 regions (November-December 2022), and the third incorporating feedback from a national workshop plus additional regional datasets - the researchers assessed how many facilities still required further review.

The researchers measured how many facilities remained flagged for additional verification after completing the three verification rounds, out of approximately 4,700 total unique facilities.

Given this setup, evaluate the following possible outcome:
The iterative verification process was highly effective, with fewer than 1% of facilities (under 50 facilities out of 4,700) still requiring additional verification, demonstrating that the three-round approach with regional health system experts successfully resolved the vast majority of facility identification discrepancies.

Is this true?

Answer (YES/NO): NO